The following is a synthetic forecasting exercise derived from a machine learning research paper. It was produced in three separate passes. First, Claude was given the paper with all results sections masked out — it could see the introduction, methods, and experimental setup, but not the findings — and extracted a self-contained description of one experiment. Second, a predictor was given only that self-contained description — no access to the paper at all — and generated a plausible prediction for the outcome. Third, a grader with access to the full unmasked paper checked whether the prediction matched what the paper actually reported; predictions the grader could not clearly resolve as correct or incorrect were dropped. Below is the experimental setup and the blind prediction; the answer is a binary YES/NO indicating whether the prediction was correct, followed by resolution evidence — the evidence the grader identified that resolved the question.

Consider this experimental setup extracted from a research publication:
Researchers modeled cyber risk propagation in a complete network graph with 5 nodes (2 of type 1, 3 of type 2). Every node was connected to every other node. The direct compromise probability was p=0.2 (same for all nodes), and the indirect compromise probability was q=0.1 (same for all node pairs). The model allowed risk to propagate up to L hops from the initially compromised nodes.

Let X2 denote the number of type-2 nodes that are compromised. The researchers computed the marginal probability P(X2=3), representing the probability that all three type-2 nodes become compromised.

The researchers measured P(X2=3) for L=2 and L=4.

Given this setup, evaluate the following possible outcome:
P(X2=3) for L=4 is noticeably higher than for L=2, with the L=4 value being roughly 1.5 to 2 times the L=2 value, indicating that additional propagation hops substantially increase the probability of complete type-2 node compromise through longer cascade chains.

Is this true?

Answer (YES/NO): NO